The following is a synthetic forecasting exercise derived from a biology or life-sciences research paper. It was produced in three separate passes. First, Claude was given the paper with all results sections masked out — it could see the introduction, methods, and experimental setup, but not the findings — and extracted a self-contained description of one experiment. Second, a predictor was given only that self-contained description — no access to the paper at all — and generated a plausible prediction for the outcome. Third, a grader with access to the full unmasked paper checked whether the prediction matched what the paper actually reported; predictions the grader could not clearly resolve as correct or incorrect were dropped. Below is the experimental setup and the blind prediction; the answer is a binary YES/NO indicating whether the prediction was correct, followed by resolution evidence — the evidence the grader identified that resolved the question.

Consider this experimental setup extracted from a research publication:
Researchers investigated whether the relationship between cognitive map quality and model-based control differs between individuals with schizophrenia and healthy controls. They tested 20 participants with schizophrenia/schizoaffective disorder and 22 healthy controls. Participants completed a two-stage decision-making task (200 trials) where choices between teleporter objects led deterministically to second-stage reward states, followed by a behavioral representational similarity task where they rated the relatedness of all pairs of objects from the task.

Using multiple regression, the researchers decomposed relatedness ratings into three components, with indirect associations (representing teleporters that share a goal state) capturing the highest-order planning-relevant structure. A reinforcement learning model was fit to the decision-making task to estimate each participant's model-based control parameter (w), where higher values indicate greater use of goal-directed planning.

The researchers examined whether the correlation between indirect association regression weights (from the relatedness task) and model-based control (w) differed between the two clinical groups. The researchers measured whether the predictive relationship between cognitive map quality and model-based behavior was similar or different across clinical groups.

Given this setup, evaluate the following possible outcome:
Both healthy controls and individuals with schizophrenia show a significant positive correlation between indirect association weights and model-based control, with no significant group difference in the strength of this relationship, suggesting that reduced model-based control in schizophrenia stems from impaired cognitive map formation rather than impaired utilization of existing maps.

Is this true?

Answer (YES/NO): NO